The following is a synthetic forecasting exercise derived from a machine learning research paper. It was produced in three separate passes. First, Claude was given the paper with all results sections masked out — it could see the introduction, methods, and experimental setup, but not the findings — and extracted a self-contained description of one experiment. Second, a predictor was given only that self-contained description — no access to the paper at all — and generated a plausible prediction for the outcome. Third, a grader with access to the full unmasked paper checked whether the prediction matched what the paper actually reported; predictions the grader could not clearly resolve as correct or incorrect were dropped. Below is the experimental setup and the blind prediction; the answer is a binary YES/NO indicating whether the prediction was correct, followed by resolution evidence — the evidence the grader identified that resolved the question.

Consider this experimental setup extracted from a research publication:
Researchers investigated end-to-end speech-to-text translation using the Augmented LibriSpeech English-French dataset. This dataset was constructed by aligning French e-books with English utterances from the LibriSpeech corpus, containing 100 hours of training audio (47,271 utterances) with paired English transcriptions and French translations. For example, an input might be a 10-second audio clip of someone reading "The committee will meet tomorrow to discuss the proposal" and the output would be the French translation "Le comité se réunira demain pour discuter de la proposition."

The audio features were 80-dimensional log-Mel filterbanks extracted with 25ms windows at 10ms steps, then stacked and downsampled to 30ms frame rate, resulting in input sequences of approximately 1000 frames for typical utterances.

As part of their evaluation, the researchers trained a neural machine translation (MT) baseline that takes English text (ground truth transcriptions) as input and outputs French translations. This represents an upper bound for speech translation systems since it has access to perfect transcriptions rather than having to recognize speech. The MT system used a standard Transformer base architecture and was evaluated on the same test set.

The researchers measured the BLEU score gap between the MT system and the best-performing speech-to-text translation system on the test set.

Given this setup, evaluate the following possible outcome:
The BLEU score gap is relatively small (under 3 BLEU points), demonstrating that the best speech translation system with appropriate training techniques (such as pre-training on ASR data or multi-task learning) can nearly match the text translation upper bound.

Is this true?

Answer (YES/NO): NO